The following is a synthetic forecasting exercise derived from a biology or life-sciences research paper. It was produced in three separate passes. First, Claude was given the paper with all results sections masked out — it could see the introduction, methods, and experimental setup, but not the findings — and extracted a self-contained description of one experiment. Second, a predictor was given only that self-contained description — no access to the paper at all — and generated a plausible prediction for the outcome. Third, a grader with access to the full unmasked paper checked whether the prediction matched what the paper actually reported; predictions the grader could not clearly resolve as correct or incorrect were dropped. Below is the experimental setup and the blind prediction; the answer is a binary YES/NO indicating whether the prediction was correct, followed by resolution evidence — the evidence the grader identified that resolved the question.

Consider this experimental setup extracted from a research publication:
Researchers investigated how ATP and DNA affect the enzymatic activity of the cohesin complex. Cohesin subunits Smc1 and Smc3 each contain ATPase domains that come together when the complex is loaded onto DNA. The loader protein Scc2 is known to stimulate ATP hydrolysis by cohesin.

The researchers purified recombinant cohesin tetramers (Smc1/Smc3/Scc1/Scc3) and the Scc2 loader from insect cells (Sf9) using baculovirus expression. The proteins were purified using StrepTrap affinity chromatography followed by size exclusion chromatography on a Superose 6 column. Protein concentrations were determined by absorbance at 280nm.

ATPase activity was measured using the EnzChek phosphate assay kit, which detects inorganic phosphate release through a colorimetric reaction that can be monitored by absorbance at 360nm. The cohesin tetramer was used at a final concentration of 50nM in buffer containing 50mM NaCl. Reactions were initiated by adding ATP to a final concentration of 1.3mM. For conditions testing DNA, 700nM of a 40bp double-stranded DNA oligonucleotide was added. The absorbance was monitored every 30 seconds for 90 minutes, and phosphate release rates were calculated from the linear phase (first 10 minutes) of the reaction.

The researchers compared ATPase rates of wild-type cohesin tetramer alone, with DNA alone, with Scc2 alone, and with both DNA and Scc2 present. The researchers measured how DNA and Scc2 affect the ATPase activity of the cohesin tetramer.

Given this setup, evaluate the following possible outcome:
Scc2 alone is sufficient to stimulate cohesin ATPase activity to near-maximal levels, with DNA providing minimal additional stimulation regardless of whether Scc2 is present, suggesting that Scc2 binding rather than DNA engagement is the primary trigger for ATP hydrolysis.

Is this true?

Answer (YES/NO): NO